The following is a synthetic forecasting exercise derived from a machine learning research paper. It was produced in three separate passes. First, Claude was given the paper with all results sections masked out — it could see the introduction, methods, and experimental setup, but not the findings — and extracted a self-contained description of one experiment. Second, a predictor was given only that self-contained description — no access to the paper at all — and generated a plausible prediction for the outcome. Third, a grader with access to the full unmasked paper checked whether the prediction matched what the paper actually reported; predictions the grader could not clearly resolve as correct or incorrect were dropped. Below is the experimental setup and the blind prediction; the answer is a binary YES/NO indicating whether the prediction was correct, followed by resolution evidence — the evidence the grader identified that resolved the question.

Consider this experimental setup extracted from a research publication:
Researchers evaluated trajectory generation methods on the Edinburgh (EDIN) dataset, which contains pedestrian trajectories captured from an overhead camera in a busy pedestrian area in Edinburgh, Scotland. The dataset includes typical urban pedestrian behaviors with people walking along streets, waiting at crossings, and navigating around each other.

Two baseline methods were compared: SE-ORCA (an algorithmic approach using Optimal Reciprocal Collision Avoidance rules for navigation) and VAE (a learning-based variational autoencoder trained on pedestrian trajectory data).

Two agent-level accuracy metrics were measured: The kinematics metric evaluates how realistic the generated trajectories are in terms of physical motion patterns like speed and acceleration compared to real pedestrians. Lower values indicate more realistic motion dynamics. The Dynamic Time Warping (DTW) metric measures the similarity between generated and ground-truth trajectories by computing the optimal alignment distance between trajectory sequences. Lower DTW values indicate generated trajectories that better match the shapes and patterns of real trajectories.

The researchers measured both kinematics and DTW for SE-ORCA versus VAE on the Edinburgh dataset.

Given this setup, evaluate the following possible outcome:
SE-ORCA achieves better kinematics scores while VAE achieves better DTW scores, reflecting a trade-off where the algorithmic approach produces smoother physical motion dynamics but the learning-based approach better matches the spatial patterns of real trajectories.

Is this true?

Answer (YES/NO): NO